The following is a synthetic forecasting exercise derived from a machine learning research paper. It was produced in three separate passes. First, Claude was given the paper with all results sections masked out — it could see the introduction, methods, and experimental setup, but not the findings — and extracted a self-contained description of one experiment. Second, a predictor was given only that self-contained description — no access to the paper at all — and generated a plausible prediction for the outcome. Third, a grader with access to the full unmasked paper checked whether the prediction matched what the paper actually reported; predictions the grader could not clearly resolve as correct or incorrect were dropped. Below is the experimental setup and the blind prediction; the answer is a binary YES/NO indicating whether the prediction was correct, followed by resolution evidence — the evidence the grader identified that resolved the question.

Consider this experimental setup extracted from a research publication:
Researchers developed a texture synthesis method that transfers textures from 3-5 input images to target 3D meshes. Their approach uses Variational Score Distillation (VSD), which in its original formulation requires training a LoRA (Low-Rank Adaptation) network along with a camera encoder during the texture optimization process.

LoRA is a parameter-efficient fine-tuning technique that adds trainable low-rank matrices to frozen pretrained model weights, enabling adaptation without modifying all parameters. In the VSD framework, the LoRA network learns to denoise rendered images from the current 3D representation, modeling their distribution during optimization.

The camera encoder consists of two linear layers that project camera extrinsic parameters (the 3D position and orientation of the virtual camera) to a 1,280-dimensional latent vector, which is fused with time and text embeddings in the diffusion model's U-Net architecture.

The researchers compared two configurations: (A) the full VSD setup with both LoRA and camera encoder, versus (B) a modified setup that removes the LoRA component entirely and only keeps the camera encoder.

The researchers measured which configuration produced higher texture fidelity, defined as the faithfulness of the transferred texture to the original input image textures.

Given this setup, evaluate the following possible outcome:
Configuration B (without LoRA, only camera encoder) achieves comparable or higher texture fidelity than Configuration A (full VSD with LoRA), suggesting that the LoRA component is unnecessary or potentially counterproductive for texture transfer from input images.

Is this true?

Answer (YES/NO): YES